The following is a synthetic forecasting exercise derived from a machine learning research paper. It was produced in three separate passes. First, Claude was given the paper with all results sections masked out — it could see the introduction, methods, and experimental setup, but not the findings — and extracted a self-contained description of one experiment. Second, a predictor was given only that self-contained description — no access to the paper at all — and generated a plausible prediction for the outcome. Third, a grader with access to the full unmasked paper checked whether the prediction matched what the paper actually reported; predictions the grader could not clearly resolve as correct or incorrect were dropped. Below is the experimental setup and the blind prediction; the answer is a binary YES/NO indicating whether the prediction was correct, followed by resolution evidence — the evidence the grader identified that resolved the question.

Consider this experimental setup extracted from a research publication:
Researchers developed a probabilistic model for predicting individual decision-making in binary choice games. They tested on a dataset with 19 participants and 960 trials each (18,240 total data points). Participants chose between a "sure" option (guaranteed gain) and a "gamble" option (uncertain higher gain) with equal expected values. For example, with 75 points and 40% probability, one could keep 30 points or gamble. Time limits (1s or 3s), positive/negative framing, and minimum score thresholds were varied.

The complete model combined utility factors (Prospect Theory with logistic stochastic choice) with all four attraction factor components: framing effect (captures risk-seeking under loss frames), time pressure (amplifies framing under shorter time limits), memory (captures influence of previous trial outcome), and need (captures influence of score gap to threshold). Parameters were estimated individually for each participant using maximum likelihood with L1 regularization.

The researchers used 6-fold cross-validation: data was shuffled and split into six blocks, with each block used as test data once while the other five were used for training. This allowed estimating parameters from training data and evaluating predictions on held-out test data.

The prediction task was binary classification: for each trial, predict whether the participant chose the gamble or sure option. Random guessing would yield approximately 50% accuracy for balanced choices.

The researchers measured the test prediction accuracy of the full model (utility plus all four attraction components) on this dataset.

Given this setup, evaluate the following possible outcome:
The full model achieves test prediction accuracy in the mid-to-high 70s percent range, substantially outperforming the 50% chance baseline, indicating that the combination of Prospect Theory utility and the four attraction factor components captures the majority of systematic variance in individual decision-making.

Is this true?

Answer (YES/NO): NO